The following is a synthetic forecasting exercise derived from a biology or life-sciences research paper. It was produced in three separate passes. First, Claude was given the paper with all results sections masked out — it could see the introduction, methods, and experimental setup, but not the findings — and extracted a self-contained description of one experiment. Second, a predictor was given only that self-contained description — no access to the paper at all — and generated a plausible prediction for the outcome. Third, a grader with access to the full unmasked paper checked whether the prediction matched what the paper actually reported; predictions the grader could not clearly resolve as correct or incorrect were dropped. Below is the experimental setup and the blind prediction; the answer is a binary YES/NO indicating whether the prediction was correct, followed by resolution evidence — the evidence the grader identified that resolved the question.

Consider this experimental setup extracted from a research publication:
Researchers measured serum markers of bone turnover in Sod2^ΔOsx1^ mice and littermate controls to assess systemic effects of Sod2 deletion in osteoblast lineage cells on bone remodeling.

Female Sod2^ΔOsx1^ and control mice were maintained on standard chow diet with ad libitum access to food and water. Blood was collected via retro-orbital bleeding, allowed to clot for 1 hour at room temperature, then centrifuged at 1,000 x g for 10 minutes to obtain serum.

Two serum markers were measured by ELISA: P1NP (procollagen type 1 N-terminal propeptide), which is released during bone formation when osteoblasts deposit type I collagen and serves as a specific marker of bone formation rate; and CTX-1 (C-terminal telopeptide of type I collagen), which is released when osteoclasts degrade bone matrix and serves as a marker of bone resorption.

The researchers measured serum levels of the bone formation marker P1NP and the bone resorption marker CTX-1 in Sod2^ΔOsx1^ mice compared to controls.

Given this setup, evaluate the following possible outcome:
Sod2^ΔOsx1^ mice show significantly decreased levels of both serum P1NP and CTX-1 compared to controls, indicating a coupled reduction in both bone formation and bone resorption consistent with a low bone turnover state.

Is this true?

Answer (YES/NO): NO